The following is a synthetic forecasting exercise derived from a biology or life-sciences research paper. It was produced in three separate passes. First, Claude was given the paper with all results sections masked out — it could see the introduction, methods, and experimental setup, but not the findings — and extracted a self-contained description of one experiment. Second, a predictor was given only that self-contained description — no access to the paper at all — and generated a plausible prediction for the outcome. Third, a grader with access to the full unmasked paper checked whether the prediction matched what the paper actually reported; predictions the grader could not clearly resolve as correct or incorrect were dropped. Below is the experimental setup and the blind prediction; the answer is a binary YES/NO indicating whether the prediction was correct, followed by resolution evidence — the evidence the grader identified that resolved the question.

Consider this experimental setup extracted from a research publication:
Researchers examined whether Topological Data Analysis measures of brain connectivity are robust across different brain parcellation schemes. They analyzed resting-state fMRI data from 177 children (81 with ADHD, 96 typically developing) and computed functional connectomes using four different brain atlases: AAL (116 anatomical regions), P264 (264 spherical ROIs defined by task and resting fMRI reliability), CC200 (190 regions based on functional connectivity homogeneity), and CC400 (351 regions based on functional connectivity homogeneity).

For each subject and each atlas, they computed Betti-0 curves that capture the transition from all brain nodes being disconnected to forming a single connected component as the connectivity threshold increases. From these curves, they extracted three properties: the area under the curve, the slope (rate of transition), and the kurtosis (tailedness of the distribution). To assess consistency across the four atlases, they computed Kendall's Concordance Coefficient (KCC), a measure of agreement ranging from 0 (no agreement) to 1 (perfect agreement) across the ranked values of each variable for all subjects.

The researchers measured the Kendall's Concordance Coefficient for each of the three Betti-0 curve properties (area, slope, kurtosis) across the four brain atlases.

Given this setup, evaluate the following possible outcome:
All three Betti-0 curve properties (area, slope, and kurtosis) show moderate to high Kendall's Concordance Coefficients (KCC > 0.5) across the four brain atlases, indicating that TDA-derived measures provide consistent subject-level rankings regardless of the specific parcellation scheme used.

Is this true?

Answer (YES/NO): NO